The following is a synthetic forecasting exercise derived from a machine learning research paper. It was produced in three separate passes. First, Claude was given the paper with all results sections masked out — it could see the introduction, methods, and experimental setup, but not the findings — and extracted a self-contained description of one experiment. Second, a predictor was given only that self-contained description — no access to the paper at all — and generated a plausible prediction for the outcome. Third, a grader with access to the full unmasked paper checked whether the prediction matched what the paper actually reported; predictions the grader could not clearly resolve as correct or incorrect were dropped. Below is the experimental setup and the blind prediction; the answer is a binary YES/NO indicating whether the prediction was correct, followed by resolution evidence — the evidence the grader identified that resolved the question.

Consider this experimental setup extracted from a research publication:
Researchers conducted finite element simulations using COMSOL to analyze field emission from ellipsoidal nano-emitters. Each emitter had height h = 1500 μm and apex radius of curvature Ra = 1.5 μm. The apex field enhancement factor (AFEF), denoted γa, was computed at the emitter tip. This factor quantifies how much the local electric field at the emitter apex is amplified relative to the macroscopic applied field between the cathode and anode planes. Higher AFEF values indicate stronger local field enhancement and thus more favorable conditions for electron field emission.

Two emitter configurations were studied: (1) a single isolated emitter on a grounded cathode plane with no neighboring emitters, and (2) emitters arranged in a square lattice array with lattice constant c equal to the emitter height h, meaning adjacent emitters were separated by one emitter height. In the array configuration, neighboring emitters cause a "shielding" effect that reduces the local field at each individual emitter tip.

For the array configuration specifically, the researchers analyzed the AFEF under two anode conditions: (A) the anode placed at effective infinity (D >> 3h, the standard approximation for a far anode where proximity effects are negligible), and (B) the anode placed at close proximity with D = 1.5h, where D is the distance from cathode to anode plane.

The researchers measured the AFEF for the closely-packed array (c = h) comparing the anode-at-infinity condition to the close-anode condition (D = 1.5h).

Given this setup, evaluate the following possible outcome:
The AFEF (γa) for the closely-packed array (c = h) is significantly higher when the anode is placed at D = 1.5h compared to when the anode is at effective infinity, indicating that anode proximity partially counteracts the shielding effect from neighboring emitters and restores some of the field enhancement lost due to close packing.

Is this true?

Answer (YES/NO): YES